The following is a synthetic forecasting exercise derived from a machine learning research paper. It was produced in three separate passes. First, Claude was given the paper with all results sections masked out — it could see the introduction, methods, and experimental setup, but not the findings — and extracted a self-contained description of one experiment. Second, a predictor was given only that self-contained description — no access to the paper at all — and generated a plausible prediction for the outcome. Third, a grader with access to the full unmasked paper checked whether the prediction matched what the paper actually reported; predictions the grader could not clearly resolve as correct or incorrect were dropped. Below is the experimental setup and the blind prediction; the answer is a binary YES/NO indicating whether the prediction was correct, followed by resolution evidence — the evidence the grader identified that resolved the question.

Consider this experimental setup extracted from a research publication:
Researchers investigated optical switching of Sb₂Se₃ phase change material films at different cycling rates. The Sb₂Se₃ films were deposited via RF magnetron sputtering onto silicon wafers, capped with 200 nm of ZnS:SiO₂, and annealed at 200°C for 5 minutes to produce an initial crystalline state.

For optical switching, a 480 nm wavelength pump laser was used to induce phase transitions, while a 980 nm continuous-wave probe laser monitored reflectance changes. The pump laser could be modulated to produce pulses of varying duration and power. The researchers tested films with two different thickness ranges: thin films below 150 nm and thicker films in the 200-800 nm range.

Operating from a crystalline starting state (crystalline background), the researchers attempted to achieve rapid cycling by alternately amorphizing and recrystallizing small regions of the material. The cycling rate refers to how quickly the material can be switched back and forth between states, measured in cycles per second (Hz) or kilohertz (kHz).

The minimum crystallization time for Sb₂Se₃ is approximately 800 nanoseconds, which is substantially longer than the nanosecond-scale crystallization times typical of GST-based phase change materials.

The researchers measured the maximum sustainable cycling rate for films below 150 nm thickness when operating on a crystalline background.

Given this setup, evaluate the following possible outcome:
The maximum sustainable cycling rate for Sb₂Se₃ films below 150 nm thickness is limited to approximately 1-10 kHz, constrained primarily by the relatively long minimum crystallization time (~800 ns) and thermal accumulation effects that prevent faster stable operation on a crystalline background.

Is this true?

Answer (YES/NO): NO